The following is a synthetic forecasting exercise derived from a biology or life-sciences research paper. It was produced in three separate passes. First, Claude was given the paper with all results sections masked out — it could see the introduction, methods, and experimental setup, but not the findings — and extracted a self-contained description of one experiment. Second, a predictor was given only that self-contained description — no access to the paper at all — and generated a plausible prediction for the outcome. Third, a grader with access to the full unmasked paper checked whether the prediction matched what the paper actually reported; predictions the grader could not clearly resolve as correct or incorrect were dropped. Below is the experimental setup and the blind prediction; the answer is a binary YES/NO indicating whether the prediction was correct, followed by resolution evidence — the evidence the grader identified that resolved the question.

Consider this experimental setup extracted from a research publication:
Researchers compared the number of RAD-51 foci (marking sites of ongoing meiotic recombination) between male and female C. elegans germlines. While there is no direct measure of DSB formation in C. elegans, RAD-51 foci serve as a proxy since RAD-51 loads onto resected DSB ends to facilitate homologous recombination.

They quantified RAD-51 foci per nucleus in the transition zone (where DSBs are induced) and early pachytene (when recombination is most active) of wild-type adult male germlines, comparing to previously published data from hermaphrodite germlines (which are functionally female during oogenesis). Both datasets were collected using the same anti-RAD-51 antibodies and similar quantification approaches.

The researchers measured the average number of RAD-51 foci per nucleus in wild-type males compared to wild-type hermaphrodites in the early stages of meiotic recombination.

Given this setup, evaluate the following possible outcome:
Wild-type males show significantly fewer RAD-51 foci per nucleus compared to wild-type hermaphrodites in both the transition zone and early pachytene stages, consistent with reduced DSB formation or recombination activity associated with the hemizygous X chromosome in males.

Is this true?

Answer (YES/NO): NO